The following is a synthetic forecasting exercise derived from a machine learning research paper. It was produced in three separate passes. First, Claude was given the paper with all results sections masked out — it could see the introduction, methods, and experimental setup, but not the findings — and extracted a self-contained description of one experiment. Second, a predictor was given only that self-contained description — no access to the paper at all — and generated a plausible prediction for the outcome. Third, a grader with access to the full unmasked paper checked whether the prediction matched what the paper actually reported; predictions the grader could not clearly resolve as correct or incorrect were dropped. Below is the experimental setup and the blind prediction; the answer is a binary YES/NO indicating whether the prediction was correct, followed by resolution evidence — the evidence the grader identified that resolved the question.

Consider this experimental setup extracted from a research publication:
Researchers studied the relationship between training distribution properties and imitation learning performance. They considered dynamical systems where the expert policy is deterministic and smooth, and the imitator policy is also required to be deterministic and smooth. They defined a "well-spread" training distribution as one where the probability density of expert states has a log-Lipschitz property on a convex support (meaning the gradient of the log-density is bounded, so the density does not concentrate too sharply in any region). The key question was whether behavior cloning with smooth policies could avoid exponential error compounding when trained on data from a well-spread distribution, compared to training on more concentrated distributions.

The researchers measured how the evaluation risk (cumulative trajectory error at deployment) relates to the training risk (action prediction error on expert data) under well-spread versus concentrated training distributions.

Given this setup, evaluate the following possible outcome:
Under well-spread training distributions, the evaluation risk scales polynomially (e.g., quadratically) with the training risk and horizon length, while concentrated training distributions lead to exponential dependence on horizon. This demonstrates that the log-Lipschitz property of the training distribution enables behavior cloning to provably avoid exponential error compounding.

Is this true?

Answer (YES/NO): YES